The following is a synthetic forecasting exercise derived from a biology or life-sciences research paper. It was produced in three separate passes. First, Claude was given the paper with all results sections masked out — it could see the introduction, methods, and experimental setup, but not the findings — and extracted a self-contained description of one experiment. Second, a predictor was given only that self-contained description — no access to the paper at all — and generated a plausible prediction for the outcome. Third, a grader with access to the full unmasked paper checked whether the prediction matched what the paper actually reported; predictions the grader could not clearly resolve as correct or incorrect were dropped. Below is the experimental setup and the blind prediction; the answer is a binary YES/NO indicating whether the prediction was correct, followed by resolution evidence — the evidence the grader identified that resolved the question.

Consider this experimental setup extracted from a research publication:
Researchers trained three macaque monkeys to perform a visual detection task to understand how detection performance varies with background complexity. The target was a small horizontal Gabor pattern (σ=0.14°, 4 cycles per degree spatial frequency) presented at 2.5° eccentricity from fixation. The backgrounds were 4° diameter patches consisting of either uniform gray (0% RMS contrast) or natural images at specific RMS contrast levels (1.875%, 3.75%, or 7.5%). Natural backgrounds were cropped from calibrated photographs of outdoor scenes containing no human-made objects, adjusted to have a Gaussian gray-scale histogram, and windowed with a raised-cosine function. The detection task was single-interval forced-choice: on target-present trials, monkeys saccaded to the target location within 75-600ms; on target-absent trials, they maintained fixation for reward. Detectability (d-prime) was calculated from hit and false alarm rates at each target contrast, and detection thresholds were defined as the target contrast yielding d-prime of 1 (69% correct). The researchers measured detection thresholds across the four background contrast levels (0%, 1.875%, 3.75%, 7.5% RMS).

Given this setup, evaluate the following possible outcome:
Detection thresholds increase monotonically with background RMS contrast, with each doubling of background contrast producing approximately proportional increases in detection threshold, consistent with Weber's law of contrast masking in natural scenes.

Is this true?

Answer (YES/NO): NO